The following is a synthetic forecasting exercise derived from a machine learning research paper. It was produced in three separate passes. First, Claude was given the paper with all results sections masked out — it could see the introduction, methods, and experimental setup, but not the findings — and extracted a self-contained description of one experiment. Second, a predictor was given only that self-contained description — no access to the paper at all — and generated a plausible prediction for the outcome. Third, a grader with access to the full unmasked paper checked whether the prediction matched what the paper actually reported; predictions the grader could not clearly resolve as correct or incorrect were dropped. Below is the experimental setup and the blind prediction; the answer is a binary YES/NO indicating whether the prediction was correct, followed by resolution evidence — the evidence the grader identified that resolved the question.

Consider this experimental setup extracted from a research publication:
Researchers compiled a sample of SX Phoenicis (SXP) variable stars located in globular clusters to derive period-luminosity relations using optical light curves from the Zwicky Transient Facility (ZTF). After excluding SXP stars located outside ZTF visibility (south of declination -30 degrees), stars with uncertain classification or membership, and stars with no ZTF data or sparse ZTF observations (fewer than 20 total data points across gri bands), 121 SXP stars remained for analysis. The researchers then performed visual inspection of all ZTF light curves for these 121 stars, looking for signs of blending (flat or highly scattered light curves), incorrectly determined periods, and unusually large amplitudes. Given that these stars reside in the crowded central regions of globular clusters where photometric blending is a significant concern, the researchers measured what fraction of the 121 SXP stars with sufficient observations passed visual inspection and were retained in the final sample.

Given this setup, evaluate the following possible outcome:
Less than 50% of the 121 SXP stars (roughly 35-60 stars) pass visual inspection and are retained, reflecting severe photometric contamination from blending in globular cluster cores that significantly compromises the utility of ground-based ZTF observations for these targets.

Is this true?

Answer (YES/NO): YES